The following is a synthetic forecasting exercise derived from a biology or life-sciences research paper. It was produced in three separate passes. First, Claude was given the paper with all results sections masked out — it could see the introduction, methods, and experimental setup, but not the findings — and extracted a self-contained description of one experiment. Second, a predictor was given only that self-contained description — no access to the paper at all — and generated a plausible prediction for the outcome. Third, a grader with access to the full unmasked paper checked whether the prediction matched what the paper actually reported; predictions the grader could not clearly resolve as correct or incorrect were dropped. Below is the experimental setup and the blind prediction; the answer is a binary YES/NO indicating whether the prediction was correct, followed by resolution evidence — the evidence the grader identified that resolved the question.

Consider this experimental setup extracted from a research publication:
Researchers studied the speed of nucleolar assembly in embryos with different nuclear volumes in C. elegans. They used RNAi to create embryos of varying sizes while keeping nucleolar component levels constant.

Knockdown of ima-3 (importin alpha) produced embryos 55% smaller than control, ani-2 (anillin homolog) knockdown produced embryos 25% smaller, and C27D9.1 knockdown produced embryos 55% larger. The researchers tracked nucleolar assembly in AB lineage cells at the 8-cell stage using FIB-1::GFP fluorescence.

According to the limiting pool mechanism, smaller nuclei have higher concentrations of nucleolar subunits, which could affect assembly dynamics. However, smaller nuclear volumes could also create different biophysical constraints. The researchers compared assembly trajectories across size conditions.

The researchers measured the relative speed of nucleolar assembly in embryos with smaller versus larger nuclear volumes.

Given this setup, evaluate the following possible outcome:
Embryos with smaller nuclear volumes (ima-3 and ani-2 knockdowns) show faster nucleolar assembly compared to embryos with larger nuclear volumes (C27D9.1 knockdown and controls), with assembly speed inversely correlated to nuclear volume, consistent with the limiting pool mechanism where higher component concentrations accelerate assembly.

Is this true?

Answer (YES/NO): YES